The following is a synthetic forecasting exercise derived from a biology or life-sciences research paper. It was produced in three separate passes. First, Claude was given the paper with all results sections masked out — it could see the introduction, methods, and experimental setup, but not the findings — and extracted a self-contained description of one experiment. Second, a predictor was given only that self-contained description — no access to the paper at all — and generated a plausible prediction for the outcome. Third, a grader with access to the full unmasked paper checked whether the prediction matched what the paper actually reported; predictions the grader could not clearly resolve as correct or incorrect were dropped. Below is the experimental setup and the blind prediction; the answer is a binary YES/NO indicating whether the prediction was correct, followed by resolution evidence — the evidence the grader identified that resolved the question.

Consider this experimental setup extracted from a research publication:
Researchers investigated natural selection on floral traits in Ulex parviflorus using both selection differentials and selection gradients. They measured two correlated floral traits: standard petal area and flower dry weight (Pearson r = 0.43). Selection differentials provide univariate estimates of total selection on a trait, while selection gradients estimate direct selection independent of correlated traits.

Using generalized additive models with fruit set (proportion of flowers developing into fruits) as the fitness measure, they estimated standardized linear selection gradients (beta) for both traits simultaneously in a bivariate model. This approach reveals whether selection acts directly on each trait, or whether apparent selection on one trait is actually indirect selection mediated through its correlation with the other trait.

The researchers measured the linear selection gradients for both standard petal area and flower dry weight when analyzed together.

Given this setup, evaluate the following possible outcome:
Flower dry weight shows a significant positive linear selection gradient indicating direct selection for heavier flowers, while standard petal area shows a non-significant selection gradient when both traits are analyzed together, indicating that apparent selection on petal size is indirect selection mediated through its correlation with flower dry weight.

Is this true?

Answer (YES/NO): NO